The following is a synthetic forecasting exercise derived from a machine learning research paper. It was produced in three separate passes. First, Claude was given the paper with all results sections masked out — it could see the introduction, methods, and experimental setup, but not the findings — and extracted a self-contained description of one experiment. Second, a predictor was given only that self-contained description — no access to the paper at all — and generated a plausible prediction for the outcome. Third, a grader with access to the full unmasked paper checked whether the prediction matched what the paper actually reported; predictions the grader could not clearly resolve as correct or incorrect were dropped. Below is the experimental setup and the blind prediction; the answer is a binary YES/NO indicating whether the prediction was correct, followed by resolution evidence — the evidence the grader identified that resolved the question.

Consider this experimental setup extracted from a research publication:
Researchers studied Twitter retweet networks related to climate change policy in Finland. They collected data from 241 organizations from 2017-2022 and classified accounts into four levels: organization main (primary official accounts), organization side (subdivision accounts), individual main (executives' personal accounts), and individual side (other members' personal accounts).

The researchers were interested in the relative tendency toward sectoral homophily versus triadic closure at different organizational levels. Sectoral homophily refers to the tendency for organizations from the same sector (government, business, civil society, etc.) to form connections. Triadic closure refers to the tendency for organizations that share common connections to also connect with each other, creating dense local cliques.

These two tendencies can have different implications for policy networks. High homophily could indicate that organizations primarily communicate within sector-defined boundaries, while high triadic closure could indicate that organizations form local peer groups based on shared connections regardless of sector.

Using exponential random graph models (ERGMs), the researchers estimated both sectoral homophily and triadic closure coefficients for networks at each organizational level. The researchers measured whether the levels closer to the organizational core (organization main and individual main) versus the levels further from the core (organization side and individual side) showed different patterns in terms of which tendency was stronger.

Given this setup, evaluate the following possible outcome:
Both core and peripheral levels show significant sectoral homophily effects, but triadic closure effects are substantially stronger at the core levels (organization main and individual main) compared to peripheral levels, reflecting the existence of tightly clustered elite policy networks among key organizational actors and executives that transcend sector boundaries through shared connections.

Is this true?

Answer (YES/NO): NO